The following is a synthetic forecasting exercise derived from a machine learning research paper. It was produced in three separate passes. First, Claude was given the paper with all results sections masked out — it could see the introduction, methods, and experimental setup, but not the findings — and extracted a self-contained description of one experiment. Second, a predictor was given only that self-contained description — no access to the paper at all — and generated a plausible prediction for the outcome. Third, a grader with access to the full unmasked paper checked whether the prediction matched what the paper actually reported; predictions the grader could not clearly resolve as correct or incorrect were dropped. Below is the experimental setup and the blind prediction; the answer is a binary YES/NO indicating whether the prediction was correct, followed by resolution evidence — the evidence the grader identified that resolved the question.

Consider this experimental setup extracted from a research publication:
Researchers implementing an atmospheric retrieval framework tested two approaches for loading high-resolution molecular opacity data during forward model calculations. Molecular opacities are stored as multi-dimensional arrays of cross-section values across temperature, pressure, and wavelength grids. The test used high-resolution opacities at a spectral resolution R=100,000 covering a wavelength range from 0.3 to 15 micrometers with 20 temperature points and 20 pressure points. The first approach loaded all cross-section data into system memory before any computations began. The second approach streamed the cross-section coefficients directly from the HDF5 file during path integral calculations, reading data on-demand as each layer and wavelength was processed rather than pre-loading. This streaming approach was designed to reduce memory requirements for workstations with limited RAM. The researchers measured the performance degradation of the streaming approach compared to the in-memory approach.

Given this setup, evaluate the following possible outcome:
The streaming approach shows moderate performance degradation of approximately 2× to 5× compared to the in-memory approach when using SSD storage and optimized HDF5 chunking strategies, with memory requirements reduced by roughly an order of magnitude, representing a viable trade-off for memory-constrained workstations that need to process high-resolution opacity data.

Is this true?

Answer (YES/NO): NO